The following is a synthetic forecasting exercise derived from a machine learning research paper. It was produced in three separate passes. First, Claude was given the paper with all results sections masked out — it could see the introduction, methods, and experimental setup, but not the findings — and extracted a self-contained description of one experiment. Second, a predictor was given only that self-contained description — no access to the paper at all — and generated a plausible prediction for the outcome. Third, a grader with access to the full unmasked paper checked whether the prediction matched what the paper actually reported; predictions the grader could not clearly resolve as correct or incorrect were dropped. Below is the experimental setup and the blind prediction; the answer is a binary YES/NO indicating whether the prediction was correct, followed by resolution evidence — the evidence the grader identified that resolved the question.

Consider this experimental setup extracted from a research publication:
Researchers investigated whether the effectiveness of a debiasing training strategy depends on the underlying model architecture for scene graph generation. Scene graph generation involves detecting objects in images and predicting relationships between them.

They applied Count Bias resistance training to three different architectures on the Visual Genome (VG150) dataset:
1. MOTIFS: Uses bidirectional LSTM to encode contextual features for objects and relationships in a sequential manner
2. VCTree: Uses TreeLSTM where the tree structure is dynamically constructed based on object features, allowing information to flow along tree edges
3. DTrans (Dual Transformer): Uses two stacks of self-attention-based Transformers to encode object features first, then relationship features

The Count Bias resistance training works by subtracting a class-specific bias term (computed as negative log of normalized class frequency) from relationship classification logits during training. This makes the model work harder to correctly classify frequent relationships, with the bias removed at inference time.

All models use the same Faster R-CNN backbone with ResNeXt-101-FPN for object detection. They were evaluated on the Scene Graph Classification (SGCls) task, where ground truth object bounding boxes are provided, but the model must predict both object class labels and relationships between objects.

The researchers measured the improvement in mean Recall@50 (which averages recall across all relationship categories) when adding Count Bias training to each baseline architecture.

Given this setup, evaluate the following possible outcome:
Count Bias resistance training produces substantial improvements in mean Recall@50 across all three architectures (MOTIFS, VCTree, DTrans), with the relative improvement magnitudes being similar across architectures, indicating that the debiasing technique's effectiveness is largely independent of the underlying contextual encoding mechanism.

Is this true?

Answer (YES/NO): NO